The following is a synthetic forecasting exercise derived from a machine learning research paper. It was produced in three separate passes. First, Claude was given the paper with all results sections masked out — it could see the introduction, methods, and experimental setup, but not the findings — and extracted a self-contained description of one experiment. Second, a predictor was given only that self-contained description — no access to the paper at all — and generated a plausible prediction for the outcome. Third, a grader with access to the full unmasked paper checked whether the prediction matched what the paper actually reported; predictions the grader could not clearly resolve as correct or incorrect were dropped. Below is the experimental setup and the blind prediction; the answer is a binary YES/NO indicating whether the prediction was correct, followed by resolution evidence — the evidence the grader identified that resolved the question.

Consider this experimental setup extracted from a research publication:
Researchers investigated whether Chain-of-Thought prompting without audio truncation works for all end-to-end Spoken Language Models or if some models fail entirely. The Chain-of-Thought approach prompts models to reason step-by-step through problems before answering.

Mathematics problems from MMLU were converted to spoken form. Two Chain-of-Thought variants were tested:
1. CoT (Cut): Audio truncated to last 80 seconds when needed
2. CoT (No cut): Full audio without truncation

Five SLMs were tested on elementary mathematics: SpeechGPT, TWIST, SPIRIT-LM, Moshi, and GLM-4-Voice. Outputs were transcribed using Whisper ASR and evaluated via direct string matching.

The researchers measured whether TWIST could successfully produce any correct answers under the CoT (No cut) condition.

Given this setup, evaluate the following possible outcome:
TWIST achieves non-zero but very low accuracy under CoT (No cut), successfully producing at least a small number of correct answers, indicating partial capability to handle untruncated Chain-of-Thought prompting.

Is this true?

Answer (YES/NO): NO